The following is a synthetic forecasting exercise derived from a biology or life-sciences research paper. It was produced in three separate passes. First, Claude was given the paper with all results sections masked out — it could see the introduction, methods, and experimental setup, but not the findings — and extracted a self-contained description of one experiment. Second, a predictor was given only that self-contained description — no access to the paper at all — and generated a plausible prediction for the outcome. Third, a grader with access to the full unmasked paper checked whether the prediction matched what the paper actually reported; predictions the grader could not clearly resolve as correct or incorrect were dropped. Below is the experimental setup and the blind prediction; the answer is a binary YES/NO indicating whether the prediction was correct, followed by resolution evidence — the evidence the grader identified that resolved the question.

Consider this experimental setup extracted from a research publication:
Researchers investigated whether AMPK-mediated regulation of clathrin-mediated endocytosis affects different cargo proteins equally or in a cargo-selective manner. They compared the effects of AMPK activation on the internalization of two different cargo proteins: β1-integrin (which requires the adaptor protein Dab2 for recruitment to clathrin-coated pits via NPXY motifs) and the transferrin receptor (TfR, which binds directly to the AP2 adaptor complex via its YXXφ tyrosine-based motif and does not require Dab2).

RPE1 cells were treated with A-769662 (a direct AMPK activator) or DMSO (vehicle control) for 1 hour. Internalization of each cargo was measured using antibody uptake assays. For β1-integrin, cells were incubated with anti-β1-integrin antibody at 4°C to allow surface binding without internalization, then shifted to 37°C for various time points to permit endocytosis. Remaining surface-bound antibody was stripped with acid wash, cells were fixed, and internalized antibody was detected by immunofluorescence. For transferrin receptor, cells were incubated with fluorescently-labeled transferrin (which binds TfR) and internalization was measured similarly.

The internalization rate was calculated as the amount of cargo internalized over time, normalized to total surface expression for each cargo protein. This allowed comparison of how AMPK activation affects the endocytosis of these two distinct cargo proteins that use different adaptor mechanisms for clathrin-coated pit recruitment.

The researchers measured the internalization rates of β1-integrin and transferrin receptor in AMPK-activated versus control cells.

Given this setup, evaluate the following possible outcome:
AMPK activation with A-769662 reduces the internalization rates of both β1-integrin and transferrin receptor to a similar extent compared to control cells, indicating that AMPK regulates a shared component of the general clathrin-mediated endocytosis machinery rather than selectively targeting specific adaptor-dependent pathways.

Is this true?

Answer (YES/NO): NO